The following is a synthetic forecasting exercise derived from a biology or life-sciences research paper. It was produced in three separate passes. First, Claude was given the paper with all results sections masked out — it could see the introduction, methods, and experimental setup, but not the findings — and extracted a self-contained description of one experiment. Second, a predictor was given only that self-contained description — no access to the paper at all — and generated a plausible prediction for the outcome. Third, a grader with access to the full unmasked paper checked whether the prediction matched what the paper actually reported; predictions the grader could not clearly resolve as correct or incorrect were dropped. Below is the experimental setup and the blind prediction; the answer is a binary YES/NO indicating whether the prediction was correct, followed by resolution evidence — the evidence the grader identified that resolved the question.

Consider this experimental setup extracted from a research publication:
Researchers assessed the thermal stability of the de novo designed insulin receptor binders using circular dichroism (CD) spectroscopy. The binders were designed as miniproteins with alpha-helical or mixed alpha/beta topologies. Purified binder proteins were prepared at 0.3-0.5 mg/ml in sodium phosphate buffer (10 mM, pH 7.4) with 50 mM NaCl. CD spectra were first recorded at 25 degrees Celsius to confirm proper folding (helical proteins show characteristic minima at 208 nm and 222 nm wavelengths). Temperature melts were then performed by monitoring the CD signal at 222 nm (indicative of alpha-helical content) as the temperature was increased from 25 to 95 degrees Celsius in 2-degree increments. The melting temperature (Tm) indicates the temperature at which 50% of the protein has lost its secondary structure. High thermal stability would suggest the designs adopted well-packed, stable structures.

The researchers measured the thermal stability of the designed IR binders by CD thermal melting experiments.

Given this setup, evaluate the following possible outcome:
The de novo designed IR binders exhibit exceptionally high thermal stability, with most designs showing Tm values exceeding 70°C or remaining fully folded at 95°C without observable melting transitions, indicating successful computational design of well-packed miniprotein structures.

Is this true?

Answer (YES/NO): YES